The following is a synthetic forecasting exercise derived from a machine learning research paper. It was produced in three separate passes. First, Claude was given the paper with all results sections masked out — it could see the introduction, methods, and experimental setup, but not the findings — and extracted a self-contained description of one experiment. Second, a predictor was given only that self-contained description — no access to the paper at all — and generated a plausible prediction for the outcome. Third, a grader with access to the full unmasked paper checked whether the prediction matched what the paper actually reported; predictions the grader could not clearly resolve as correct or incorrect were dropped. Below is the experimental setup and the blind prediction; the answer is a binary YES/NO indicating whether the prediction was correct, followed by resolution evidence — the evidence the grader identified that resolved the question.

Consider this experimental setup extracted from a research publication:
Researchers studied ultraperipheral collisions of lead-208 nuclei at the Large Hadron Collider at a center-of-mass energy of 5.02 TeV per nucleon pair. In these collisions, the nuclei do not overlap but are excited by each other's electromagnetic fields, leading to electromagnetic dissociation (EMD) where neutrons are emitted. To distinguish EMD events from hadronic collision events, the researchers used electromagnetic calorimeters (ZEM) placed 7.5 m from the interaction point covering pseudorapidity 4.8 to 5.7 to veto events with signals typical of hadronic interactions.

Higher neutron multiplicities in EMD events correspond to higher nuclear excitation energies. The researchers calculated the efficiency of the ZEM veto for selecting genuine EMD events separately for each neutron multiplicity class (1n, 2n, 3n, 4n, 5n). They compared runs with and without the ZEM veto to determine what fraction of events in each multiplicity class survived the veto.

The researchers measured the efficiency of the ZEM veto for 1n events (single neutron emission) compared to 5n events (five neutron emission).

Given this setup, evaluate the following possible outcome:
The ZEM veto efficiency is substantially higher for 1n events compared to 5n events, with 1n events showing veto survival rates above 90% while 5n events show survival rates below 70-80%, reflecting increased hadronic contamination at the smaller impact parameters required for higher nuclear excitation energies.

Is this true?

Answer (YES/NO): NO